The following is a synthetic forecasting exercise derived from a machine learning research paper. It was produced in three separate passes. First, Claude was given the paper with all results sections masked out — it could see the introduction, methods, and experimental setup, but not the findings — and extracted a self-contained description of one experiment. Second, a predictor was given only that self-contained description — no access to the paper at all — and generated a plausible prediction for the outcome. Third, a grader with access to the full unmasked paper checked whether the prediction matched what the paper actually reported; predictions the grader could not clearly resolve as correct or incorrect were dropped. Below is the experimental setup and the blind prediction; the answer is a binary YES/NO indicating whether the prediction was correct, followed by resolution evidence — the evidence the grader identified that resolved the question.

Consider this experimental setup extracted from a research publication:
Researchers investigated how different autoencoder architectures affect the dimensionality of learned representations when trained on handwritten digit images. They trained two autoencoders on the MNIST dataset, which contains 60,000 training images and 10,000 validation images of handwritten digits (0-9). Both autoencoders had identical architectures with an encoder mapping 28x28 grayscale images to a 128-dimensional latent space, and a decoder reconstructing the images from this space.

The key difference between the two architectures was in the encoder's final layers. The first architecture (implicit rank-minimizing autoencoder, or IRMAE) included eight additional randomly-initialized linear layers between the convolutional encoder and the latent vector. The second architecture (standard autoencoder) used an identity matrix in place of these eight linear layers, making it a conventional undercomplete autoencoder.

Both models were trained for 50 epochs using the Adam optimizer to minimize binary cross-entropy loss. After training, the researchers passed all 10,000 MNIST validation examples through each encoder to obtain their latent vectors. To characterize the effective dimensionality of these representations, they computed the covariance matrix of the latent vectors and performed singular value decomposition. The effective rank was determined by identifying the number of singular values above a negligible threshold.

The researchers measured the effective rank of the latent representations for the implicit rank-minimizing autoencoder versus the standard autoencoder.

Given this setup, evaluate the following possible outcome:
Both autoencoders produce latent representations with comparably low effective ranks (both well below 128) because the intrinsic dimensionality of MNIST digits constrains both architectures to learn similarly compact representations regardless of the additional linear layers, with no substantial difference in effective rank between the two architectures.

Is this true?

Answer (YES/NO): NO